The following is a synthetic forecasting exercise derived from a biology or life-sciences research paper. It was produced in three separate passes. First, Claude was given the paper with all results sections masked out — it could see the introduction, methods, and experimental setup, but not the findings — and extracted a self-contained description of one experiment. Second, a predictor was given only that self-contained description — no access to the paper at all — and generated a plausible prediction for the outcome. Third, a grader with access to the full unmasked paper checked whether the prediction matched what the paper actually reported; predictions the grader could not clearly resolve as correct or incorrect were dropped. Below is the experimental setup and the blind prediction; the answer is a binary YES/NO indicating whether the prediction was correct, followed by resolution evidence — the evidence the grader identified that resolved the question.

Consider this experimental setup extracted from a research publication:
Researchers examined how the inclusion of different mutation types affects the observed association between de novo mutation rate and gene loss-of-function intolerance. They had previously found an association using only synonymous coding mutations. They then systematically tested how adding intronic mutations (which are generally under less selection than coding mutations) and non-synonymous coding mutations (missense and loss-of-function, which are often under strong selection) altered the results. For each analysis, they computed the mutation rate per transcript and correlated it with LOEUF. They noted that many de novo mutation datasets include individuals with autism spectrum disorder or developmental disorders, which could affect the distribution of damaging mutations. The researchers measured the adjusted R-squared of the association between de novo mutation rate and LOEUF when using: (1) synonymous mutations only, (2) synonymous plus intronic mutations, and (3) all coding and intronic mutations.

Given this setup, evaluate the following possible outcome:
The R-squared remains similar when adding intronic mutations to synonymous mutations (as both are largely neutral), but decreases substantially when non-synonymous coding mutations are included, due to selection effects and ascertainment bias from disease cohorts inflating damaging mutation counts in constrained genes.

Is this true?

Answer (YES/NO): NO